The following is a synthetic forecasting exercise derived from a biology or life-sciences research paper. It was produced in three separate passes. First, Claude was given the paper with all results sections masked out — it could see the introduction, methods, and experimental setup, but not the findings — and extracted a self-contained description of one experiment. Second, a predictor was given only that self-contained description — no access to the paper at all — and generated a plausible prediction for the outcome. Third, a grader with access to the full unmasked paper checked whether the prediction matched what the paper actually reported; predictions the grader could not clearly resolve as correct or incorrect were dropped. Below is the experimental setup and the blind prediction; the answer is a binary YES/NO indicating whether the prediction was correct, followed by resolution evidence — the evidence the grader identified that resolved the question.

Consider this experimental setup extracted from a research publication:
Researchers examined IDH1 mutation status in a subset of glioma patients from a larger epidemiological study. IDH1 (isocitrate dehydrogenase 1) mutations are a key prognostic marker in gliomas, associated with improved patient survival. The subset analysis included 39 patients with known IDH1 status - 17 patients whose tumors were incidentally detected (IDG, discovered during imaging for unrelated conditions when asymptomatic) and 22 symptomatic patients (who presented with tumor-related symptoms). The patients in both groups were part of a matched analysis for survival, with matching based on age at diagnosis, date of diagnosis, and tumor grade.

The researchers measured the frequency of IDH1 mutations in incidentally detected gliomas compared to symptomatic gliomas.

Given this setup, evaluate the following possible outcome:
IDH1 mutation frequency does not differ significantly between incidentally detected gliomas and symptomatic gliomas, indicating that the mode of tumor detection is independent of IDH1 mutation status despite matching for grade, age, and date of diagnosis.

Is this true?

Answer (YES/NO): YES